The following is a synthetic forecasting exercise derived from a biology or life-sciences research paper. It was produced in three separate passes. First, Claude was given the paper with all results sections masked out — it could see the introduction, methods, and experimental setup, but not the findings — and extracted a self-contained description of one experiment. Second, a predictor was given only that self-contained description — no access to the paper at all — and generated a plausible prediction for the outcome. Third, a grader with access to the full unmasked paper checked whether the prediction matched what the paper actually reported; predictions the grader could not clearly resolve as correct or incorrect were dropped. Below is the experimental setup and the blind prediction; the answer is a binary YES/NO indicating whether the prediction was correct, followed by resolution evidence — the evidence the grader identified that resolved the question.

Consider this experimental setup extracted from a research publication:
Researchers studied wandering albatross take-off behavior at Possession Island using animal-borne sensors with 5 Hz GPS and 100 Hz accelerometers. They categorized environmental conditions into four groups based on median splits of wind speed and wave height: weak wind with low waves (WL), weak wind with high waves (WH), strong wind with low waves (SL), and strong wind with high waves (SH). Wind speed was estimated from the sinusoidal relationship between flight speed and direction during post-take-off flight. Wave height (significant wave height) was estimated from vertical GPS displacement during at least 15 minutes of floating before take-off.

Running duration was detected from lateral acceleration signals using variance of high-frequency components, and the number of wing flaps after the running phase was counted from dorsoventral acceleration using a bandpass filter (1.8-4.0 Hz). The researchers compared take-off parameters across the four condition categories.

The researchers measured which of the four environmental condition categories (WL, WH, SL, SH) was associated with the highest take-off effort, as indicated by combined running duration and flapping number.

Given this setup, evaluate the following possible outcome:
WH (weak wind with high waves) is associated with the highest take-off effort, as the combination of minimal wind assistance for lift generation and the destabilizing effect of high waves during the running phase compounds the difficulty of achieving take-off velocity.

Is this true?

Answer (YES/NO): NO